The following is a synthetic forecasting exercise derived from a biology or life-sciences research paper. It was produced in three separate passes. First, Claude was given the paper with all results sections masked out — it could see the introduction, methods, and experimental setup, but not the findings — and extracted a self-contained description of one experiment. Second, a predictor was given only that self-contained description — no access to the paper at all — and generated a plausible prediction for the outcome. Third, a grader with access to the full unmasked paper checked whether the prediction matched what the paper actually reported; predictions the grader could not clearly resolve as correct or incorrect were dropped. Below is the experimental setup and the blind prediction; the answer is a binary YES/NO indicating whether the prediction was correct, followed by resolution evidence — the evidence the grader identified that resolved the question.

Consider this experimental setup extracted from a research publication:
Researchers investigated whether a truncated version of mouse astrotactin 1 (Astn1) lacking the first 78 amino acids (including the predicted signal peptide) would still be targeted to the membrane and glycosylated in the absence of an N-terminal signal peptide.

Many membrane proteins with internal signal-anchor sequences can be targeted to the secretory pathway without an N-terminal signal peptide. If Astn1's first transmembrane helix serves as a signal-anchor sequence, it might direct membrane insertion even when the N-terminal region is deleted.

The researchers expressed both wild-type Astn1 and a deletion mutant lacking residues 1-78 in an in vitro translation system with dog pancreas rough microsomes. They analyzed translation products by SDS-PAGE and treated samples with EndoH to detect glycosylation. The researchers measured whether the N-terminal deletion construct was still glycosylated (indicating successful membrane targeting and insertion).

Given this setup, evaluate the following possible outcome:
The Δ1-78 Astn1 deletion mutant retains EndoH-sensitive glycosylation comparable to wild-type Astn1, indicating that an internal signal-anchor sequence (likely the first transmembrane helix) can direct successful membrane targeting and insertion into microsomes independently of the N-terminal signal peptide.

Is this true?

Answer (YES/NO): YES